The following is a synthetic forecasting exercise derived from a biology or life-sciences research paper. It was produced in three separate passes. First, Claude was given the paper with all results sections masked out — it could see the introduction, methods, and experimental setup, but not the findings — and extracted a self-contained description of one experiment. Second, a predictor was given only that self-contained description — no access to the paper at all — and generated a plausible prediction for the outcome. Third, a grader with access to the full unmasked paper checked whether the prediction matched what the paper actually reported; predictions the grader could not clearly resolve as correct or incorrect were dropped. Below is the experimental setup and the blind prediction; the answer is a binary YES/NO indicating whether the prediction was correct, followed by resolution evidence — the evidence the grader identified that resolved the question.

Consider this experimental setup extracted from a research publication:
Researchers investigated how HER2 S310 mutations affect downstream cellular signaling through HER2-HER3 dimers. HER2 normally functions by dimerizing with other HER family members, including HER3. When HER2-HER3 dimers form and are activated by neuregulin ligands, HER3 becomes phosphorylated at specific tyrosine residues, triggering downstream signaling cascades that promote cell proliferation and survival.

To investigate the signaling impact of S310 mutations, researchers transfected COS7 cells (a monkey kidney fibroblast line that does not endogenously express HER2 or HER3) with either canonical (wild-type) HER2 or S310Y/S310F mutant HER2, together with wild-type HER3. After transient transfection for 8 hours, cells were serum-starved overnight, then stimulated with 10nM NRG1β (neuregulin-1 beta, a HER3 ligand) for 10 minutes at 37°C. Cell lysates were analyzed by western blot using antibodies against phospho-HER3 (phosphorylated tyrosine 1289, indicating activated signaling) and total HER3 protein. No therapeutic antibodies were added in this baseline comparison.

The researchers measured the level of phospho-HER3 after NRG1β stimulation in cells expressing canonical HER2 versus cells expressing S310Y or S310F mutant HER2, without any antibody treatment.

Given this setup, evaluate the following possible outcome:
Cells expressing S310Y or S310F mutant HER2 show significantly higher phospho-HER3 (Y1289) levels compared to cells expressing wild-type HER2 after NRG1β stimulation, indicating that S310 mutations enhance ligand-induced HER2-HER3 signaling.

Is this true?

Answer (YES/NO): YES